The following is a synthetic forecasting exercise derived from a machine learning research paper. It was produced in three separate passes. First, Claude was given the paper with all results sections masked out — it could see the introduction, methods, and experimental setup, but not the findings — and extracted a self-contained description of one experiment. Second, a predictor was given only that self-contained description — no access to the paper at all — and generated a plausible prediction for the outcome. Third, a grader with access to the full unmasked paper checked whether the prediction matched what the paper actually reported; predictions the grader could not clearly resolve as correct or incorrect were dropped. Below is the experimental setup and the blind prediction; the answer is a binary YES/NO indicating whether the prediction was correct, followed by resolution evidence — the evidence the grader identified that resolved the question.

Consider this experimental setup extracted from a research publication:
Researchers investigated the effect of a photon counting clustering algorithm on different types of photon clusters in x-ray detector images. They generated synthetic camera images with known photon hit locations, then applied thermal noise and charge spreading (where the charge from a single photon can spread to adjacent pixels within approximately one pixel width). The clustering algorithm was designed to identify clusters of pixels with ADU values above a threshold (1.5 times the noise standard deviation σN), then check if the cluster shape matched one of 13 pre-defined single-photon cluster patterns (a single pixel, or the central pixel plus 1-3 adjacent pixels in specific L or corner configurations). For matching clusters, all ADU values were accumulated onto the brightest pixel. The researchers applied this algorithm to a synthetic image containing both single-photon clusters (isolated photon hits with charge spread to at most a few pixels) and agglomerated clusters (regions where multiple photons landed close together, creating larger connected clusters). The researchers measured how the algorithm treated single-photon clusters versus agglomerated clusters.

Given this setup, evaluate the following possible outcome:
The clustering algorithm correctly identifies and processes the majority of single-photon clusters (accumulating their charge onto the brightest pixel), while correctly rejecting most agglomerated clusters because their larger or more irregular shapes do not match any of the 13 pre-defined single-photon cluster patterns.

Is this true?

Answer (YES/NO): YES